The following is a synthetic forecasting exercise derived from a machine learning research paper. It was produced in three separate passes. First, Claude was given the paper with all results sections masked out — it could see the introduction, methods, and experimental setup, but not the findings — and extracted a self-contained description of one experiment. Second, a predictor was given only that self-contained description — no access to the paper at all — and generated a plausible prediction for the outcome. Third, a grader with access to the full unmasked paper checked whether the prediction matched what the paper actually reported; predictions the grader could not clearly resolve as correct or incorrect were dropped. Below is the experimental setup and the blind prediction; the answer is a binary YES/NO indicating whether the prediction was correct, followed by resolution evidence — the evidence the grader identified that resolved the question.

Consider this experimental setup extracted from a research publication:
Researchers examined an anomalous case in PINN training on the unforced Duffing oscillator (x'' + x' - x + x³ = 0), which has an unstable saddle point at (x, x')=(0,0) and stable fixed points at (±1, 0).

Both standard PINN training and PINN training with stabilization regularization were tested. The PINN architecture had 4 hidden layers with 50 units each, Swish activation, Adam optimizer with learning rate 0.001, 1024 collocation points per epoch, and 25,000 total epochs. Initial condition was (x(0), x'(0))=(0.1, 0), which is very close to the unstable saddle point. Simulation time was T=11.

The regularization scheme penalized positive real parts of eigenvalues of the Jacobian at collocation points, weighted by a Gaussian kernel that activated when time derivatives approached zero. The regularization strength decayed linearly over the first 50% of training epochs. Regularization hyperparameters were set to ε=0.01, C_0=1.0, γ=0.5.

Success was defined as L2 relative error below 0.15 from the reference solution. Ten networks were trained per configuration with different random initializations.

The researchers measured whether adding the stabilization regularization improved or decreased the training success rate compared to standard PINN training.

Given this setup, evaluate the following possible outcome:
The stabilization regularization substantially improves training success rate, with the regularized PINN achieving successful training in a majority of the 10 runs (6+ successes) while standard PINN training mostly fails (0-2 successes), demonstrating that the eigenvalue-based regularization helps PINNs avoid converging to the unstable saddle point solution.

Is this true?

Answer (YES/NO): NO